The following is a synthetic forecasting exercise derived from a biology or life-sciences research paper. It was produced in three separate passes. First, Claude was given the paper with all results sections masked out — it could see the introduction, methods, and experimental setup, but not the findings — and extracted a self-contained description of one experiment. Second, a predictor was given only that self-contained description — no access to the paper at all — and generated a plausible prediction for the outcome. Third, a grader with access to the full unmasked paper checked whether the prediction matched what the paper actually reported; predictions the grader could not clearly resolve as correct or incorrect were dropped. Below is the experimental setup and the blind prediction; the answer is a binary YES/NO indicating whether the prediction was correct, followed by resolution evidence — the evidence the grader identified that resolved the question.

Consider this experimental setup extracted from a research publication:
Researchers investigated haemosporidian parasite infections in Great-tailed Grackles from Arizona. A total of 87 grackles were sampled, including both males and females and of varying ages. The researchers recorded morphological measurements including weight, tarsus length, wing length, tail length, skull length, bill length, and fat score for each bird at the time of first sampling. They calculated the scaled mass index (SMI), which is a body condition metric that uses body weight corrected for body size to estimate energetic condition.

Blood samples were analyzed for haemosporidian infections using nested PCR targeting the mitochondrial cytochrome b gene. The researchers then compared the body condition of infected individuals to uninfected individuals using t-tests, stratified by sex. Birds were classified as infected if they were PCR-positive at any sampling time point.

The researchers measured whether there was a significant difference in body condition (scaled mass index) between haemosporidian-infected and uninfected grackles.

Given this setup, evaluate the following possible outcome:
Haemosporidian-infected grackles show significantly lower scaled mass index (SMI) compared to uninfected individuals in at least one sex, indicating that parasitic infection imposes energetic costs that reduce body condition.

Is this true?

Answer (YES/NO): NO